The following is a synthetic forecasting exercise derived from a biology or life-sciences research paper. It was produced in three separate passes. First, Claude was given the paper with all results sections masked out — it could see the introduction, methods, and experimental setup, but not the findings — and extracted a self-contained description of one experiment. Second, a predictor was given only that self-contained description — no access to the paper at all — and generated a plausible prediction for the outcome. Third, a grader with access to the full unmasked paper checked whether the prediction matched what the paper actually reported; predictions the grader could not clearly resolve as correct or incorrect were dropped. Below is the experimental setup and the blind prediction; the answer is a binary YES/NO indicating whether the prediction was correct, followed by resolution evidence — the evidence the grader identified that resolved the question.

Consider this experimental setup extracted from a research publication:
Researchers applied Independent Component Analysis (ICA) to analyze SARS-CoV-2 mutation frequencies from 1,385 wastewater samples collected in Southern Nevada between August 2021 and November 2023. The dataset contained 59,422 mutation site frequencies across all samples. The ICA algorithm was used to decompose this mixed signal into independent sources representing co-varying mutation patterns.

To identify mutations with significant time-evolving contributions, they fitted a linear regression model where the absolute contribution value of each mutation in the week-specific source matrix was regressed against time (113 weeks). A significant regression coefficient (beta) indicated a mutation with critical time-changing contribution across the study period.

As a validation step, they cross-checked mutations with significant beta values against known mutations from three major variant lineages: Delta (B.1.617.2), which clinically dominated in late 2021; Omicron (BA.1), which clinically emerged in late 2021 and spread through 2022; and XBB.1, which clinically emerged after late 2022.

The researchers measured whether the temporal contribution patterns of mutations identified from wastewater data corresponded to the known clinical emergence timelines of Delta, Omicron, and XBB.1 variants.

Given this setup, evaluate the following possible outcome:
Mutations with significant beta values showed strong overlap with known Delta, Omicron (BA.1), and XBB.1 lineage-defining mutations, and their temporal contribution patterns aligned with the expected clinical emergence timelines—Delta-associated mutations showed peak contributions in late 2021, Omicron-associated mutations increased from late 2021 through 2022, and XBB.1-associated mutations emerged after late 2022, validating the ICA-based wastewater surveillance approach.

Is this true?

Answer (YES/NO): YES